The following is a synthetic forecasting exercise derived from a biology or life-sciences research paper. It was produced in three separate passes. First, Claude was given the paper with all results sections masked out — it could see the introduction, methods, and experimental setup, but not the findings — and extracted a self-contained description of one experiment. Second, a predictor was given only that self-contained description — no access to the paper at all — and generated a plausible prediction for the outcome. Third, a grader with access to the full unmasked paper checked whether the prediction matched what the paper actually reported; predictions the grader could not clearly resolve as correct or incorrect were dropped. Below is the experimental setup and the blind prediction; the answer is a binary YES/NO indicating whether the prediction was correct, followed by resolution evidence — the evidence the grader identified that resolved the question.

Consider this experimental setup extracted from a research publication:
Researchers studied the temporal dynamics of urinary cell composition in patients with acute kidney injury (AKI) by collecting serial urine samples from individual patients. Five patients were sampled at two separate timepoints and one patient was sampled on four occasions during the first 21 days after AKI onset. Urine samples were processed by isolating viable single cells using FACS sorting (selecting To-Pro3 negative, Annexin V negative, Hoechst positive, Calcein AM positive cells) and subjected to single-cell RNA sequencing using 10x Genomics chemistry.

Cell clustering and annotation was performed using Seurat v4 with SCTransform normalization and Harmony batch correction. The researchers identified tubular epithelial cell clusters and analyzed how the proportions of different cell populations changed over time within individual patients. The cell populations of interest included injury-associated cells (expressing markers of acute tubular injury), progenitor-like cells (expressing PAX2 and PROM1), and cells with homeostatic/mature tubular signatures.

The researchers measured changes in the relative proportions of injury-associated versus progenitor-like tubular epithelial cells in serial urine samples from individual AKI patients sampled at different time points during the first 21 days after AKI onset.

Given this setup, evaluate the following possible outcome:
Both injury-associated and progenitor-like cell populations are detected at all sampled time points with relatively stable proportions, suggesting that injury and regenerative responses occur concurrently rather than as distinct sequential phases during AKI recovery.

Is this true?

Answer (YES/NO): NO